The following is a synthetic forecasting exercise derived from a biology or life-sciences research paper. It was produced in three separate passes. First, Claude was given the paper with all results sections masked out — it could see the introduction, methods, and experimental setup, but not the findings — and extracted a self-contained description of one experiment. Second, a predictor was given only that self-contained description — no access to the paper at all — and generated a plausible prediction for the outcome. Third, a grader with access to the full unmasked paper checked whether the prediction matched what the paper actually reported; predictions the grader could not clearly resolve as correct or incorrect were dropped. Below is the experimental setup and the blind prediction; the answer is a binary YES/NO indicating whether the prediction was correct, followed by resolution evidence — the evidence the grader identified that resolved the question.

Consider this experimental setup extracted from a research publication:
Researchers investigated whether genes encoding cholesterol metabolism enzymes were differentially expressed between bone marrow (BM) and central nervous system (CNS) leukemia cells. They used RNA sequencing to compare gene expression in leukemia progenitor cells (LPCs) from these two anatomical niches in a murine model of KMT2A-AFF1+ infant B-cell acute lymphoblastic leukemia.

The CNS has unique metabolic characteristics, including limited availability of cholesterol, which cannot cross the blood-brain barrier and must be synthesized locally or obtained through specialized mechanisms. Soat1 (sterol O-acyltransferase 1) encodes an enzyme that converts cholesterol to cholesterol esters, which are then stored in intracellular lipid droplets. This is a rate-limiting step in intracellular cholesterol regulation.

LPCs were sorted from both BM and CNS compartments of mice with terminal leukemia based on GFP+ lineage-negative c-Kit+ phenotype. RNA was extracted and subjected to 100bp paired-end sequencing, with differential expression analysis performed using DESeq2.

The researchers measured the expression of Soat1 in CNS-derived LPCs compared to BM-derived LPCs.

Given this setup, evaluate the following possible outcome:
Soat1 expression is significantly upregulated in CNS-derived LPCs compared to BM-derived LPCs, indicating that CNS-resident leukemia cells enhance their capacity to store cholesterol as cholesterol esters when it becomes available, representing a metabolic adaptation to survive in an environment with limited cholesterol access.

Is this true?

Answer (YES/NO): YES